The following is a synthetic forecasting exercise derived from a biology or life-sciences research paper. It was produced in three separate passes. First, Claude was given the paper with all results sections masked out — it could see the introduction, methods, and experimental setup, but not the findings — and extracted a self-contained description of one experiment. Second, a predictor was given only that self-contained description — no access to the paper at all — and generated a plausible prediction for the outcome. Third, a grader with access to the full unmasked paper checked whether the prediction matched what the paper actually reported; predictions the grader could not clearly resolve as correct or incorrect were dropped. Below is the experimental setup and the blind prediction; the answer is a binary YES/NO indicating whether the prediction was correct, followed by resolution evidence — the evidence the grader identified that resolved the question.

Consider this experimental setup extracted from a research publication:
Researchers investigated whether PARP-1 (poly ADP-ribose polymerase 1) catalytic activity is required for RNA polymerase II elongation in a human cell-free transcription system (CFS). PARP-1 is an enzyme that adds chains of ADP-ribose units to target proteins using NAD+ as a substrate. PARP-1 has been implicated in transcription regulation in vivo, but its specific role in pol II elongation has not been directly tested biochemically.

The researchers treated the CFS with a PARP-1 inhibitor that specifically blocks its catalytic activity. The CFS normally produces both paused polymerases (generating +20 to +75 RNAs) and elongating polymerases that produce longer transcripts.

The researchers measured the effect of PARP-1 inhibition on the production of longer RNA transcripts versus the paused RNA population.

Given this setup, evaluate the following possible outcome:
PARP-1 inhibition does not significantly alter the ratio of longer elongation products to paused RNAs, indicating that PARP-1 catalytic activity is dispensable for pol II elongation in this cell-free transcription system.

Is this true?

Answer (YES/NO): NO